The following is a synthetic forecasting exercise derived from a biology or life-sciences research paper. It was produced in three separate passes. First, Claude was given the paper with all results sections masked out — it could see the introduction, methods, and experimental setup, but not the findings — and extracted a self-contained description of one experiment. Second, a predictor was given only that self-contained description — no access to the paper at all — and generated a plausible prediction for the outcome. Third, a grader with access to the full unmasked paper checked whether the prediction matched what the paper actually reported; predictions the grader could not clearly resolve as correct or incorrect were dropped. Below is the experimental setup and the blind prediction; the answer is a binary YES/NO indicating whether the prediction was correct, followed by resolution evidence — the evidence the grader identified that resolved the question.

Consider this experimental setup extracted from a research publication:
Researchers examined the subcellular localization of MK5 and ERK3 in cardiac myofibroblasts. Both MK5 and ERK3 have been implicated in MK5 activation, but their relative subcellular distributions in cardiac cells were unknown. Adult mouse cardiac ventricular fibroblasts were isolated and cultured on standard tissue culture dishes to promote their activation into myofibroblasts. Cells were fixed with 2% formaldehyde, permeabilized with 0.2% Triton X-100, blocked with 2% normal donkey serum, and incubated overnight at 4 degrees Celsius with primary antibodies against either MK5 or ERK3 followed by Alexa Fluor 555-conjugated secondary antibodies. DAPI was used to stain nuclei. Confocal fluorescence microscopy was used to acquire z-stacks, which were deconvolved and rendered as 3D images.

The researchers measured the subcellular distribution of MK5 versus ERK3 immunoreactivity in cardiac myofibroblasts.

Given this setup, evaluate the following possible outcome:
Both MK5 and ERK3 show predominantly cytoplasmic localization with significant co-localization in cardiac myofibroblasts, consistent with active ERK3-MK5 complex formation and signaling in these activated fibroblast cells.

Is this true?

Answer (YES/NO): NO